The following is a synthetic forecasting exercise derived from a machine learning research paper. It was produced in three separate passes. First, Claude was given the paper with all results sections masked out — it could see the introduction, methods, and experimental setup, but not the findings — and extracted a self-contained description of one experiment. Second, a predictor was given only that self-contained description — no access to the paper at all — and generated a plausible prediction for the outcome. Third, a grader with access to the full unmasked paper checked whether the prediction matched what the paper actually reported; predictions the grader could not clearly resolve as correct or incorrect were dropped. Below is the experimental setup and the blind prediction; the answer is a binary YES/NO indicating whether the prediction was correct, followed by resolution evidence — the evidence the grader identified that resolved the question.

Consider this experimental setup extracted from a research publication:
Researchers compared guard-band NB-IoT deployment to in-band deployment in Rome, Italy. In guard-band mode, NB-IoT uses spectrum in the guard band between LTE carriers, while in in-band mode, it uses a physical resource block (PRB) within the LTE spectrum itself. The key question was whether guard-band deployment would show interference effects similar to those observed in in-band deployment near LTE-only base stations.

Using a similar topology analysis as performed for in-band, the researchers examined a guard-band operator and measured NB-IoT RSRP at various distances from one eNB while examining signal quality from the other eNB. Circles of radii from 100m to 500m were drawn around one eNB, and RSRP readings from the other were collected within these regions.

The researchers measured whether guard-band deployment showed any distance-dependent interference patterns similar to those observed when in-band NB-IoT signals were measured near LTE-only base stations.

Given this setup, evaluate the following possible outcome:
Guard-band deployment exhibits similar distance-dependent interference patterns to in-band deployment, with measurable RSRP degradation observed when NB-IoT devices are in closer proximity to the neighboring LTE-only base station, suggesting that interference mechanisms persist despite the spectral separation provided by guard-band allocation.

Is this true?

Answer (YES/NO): NO